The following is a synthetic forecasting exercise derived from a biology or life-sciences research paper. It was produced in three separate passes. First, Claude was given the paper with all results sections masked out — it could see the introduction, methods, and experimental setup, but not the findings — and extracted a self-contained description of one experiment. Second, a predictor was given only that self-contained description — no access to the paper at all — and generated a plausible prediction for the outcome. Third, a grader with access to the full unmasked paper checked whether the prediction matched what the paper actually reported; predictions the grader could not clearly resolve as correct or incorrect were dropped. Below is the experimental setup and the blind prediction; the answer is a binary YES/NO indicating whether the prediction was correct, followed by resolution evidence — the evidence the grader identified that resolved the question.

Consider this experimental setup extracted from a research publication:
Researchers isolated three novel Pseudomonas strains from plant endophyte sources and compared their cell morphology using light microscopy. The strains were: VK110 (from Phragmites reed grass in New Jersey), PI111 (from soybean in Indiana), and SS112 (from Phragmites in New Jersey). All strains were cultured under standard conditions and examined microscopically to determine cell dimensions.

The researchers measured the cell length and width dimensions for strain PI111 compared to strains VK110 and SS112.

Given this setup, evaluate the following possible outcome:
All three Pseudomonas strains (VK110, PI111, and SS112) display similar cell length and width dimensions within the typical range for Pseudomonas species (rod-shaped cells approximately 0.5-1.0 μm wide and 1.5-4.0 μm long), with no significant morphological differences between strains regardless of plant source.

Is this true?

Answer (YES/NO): NO